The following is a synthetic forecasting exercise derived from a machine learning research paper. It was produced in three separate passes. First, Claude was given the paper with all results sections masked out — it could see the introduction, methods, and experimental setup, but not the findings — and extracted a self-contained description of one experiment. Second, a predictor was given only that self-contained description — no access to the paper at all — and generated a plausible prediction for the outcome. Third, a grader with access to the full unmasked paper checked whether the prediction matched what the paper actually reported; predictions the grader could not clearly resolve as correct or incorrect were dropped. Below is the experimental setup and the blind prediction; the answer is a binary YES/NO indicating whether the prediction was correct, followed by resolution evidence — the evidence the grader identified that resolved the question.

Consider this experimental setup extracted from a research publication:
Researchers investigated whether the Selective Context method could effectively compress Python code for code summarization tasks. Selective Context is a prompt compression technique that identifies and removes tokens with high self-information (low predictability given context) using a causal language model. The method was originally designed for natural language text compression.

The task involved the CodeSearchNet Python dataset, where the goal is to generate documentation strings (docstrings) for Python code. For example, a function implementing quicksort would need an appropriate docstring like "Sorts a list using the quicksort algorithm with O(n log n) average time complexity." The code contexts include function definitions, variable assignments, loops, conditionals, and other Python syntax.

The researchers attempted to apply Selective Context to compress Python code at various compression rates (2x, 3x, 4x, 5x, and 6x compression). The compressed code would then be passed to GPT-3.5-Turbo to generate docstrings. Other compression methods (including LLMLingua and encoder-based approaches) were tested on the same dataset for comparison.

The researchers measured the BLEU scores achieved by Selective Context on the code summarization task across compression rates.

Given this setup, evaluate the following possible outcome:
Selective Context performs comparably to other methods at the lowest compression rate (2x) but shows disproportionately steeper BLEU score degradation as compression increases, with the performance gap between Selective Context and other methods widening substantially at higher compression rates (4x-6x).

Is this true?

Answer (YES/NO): NO